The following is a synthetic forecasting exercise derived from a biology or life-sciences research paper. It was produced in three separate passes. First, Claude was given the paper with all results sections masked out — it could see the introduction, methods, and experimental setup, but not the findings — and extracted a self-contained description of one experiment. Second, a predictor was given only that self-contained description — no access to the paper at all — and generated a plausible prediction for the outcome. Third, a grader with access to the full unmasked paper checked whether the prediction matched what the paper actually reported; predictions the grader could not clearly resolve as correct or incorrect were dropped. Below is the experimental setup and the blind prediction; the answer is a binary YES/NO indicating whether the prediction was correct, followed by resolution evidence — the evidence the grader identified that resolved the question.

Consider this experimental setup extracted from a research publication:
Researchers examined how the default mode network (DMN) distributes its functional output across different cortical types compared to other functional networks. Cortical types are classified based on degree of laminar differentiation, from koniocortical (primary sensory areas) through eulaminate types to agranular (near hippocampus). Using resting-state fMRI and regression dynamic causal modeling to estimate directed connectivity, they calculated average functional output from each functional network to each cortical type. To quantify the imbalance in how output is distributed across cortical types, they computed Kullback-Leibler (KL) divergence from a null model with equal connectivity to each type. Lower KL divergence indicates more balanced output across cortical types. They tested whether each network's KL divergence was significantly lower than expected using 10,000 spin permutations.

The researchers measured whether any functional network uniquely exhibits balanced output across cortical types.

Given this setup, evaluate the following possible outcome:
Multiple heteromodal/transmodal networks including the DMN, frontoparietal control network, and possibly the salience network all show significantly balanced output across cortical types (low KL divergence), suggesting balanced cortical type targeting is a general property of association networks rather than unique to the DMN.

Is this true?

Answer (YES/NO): NO